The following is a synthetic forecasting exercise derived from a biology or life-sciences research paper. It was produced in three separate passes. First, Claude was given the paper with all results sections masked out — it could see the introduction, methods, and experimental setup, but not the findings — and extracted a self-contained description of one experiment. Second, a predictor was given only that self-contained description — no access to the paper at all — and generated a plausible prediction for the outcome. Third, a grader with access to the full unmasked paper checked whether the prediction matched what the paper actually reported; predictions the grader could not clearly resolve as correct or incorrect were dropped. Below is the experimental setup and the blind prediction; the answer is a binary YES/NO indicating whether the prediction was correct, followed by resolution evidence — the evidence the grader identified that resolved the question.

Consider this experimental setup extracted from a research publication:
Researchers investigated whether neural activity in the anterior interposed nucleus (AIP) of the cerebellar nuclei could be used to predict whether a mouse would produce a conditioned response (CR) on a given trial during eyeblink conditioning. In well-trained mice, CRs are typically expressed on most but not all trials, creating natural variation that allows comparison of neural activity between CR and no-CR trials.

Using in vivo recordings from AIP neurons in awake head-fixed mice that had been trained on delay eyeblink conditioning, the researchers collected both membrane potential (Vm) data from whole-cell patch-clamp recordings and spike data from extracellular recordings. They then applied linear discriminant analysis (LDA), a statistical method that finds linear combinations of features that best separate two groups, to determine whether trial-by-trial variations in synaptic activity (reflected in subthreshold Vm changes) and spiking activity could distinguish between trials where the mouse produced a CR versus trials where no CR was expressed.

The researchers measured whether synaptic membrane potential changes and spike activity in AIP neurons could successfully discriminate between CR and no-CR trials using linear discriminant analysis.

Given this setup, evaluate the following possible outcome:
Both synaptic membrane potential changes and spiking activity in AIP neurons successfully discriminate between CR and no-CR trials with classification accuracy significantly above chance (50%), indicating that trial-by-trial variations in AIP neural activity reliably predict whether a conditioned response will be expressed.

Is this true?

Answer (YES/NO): YES